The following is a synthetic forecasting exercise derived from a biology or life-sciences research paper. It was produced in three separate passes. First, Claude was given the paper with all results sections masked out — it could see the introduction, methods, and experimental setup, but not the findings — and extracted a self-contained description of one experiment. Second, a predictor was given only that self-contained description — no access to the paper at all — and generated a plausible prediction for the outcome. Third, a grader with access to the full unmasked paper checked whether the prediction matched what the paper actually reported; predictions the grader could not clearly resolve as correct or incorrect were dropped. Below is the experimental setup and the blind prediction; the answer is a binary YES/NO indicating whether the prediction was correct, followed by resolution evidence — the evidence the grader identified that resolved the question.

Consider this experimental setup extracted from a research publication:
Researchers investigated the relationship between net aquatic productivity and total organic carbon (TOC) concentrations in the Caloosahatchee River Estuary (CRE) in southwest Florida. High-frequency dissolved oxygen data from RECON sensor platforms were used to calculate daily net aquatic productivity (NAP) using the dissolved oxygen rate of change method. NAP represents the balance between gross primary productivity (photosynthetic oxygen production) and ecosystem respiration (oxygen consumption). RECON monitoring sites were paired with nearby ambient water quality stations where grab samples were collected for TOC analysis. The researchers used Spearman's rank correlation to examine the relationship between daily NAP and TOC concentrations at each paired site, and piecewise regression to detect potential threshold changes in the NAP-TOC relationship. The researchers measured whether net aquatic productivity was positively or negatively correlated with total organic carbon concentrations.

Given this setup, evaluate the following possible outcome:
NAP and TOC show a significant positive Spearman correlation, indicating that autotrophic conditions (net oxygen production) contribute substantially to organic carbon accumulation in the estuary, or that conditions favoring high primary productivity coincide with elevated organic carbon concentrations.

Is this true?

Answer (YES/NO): NO